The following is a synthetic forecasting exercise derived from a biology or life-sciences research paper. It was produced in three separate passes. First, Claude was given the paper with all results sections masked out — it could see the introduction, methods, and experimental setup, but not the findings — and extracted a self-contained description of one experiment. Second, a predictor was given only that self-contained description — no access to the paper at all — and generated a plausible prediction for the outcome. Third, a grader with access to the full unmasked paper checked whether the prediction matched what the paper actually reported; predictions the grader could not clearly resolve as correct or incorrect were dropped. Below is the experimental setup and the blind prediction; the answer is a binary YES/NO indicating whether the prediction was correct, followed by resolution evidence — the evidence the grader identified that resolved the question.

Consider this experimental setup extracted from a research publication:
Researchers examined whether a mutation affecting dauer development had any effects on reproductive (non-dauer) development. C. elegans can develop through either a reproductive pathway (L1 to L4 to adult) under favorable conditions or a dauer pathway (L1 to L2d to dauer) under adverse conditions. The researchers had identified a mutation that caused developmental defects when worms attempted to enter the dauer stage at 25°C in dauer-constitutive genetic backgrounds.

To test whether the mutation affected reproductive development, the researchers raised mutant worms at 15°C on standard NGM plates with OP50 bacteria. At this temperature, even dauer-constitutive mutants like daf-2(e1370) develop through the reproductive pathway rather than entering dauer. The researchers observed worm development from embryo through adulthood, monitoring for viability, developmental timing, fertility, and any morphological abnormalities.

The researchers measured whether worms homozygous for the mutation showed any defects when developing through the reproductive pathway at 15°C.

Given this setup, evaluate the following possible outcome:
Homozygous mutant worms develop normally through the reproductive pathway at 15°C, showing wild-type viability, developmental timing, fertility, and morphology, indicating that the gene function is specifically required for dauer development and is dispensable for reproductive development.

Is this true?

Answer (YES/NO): YES